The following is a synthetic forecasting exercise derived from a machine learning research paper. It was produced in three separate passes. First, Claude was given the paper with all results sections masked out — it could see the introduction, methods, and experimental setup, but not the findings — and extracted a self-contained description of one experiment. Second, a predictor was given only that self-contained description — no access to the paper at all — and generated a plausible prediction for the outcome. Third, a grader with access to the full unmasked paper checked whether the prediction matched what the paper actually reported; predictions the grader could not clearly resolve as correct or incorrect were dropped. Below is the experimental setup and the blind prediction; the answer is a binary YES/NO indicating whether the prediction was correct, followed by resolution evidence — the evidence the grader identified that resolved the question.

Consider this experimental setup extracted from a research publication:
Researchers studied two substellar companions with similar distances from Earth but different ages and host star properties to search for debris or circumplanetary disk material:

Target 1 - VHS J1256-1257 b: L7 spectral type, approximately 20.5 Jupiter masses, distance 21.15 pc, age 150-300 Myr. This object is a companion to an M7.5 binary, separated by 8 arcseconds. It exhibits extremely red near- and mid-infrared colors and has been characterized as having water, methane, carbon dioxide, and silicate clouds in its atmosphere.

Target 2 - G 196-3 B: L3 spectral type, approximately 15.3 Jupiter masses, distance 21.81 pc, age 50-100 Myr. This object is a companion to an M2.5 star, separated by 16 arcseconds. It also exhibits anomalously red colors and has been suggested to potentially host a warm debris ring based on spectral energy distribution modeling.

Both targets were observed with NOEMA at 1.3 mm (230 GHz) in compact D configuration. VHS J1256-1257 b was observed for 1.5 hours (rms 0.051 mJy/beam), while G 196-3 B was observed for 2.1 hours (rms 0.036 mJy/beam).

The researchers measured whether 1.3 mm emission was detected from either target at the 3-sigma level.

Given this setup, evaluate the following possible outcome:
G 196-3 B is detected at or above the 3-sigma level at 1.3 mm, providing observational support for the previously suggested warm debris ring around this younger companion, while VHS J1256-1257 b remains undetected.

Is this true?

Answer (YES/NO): NO